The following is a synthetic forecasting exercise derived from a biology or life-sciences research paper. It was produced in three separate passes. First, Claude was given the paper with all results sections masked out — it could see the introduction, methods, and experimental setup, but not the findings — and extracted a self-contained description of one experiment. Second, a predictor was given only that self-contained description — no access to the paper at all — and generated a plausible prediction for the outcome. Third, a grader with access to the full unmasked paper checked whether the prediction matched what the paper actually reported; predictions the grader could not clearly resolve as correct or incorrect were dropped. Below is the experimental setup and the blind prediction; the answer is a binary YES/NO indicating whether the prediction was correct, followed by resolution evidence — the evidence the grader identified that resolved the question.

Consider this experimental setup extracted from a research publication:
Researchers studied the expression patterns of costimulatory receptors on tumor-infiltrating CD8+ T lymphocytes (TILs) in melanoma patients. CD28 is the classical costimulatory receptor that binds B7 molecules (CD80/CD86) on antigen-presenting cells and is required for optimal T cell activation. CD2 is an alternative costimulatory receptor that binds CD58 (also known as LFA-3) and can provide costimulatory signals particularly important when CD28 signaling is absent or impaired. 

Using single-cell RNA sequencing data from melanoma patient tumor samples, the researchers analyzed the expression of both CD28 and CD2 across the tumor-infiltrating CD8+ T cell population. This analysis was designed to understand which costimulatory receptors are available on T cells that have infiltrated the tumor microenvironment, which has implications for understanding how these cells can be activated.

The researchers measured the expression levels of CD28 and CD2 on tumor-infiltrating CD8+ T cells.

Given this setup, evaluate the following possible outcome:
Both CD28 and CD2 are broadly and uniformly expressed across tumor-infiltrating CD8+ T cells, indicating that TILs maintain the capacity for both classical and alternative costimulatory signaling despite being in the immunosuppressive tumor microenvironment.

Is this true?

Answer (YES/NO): NO